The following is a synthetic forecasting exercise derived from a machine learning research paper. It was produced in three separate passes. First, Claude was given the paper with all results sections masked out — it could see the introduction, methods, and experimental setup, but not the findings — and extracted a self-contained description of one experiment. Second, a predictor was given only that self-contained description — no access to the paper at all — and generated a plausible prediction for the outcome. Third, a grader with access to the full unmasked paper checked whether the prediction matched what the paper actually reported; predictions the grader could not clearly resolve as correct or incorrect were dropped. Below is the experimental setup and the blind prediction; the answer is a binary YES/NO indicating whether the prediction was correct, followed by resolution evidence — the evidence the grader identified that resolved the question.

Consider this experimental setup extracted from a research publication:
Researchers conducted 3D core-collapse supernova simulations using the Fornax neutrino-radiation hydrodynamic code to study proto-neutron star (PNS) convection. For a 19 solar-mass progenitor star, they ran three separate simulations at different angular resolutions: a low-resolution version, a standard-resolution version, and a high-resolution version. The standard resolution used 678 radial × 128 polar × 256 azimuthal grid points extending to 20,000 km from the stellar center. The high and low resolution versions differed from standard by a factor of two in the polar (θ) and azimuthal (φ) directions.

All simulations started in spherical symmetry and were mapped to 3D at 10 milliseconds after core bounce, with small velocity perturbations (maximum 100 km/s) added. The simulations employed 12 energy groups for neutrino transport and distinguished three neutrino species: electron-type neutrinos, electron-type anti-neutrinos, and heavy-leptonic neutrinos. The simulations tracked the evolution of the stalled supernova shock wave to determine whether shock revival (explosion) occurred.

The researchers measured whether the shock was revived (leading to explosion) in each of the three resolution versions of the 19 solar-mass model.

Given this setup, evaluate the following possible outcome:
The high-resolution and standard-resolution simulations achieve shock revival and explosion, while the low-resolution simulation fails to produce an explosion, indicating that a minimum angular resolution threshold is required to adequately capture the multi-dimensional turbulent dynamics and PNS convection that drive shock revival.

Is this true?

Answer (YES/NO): YES